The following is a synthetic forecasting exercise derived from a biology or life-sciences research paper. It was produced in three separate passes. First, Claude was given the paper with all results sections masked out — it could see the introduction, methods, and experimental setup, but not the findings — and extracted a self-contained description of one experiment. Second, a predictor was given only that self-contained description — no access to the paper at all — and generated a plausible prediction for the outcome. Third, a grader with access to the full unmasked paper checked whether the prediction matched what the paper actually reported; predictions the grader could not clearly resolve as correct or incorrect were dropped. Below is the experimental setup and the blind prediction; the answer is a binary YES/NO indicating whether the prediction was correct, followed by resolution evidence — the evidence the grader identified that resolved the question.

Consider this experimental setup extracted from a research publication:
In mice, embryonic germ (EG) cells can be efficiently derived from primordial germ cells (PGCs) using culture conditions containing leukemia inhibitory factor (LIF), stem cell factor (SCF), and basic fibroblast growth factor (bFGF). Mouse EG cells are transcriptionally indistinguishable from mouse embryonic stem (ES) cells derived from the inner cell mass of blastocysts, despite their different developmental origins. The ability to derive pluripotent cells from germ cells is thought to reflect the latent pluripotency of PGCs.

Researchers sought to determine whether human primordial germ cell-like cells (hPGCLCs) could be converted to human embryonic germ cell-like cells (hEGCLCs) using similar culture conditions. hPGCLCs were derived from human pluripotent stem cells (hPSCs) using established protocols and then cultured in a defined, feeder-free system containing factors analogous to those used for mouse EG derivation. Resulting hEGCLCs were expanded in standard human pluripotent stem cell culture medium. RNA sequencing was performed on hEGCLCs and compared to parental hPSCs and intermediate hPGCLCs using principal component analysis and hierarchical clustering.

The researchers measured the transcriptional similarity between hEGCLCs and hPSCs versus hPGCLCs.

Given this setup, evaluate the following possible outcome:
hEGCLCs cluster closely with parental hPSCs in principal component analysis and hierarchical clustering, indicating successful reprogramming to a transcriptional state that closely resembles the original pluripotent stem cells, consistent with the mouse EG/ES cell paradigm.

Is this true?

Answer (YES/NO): YES